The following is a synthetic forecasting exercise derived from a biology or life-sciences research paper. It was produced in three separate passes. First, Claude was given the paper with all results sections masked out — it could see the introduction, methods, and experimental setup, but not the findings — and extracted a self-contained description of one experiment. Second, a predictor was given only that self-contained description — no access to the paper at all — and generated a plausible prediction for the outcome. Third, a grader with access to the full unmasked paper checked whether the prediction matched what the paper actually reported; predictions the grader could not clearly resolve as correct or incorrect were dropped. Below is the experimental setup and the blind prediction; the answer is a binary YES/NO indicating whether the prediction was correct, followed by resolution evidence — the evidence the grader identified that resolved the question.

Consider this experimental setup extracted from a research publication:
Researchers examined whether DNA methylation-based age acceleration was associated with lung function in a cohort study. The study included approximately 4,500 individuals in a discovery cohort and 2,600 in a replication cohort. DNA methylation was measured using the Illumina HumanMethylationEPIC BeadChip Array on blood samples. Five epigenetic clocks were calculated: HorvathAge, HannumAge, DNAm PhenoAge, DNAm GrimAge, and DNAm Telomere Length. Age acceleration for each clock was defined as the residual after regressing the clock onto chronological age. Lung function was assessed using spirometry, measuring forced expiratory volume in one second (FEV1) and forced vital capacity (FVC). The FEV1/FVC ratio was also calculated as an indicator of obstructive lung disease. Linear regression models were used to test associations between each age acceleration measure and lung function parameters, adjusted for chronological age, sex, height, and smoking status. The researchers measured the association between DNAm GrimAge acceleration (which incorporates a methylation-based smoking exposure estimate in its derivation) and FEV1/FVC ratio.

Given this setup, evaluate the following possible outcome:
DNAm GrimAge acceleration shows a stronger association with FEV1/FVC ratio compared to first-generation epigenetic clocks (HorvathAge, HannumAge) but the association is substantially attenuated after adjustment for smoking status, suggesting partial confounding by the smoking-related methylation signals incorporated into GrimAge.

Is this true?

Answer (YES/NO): NO